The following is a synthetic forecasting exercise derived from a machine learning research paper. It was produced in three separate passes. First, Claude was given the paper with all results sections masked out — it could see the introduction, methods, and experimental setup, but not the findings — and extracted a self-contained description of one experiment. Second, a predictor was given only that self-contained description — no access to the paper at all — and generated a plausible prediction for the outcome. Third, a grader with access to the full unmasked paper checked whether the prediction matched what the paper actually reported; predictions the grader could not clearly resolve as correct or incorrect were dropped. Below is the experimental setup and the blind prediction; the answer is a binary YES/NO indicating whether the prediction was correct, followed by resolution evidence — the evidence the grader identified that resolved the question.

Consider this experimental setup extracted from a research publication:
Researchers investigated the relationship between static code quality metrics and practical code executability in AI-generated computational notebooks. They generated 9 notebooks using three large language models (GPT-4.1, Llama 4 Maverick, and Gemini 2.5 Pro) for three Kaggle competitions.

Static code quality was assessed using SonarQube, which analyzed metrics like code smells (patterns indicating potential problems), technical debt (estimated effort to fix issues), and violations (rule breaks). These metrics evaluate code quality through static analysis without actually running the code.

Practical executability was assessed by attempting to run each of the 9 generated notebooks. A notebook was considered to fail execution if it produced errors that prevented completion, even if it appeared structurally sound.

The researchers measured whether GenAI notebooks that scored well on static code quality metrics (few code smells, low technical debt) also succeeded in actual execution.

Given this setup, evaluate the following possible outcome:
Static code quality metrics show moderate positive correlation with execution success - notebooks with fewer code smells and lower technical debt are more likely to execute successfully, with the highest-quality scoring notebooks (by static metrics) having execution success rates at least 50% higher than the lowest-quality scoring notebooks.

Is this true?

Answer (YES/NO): NO